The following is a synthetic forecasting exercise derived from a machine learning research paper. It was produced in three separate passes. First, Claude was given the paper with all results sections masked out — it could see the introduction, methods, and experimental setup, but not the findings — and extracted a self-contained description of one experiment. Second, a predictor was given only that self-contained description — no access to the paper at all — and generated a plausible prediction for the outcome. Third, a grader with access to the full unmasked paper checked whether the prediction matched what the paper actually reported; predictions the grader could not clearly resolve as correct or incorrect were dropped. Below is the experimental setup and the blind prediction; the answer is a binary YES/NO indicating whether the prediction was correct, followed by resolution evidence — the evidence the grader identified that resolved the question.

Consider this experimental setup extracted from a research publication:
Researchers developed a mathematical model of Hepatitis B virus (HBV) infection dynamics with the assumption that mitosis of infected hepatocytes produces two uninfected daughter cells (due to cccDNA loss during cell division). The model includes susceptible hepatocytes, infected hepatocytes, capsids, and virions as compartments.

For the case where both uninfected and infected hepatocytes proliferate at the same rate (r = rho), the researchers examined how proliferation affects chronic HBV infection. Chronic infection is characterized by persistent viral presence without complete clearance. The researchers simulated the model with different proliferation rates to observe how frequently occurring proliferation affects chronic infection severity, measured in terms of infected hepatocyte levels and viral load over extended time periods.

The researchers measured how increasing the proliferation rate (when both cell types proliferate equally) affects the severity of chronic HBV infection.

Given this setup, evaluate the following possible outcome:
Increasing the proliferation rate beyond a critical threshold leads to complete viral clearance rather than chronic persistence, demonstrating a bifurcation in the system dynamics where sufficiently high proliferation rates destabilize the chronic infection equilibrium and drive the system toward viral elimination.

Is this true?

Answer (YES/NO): NO